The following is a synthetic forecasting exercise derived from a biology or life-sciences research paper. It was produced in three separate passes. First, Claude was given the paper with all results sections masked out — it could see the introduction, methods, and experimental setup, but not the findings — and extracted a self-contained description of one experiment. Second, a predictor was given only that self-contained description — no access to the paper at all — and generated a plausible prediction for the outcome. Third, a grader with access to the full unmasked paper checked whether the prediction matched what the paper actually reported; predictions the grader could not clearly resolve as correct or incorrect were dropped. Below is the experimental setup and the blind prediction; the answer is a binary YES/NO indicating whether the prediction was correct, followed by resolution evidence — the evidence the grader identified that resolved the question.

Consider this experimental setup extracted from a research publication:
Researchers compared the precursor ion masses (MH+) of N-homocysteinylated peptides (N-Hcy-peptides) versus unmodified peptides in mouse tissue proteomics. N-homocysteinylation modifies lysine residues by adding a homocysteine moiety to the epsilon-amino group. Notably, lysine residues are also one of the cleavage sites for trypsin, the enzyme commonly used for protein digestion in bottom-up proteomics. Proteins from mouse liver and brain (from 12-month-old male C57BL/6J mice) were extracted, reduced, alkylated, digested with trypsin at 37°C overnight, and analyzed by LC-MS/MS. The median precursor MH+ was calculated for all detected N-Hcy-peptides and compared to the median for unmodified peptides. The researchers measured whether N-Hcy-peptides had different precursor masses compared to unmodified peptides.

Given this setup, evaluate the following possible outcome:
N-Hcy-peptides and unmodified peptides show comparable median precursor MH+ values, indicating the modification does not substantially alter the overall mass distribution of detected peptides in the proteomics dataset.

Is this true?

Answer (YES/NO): NO